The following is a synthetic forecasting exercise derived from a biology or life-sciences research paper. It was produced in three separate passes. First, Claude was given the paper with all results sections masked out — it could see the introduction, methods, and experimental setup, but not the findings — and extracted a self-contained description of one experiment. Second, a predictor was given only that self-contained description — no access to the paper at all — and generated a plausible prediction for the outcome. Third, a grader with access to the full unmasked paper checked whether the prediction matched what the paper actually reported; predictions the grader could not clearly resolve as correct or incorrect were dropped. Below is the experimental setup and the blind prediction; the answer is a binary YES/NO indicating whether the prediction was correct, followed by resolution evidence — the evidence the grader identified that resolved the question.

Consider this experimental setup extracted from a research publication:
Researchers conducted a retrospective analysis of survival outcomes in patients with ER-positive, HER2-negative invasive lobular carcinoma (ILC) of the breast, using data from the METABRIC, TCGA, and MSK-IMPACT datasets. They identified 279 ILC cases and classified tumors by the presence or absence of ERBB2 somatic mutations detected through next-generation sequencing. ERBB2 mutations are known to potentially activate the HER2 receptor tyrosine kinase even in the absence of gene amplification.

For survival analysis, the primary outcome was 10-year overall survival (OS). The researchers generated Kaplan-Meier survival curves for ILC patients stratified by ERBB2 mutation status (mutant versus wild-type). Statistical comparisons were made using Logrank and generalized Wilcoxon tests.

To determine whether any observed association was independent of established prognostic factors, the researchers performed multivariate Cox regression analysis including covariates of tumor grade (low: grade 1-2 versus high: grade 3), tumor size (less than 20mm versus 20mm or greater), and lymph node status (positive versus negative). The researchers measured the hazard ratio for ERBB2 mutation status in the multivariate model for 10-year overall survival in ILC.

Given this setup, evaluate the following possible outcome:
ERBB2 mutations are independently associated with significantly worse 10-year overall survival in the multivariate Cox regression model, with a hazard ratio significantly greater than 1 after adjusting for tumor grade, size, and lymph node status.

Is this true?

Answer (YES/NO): NO